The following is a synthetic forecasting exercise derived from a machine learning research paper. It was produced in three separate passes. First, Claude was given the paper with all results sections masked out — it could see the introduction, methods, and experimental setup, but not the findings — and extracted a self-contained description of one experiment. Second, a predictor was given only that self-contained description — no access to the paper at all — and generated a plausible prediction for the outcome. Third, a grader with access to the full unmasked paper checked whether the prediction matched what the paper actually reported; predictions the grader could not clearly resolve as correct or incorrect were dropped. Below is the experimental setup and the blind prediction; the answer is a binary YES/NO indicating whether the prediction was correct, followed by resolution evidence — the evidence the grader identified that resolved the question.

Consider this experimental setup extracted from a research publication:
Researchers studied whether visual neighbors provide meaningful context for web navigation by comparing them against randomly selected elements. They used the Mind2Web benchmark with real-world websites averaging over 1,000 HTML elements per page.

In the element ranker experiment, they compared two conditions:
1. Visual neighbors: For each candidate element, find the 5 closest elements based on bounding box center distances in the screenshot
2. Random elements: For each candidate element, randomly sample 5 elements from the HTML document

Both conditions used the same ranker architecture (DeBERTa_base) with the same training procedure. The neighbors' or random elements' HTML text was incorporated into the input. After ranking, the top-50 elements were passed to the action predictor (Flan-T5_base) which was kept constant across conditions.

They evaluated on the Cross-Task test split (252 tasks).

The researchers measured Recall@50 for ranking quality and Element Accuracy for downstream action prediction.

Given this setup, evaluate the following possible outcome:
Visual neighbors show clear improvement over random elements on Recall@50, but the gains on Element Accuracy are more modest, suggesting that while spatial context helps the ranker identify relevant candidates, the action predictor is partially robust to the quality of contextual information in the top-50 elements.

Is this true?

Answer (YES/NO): NO